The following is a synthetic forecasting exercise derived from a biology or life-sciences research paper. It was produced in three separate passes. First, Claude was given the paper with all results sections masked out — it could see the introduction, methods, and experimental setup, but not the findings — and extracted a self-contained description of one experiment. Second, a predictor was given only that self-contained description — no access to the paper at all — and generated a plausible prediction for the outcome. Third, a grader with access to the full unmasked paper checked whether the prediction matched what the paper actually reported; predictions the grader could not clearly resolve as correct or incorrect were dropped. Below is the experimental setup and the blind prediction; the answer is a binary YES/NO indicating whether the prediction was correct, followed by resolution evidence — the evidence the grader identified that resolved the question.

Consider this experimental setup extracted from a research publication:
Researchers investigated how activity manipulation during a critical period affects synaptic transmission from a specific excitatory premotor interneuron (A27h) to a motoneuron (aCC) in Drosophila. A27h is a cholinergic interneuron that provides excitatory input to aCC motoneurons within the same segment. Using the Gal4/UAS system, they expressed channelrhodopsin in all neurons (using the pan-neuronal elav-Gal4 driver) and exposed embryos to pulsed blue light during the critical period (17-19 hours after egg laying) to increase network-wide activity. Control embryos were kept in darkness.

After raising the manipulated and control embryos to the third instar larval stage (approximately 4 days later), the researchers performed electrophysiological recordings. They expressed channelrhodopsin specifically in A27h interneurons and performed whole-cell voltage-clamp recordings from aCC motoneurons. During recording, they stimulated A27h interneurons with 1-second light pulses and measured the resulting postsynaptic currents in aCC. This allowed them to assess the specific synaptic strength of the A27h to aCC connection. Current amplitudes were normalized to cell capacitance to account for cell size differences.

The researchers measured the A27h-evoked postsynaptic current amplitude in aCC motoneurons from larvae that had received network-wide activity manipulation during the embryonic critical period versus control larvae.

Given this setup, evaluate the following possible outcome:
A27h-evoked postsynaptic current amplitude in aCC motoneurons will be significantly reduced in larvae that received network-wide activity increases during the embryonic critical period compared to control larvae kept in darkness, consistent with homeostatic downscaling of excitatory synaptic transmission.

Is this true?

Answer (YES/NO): YES